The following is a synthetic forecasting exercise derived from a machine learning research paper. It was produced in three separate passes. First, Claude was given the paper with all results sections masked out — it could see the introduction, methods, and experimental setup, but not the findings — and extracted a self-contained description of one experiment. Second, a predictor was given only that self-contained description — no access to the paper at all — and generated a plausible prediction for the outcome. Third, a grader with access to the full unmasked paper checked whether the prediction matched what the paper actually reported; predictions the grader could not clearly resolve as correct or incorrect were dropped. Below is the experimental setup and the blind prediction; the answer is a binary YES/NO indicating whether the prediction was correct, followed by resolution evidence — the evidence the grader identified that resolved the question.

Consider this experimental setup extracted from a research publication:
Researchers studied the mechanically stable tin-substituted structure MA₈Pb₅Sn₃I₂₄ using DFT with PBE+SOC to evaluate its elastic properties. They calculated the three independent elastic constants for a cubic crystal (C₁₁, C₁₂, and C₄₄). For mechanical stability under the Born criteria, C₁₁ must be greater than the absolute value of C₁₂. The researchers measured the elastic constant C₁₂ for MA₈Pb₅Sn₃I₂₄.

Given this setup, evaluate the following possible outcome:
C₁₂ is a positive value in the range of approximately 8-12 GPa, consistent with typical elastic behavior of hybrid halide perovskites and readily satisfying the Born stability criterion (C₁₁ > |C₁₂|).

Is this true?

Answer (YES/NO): NO